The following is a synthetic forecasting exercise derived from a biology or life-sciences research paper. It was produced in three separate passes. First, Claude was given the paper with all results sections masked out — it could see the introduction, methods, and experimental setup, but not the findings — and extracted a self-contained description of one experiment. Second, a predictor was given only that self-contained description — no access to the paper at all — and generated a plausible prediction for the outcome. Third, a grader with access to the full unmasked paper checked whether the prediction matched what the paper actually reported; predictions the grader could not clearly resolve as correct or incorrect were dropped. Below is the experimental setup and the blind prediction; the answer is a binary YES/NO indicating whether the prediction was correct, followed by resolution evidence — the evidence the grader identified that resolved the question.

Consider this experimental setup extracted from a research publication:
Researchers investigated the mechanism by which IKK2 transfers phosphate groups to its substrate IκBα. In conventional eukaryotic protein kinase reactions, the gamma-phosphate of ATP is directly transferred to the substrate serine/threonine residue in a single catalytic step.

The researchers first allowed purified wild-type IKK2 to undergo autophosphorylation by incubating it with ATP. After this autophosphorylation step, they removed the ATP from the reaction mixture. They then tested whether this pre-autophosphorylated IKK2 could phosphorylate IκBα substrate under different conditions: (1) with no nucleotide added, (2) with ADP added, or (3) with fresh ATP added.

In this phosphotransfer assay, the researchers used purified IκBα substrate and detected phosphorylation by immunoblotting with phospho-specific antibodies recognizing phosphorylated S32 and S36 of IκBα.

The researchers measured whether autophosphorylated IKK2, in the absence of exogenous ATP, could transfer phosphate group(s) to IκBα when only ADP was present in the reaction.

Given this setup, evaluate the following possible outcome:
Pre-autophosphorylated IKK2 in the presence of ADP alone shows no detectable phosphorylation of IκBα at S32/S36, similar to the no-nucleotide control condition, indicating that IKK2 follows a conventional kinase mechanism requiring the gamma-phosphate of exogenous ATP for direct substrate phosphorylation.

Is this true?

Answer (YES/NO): NO